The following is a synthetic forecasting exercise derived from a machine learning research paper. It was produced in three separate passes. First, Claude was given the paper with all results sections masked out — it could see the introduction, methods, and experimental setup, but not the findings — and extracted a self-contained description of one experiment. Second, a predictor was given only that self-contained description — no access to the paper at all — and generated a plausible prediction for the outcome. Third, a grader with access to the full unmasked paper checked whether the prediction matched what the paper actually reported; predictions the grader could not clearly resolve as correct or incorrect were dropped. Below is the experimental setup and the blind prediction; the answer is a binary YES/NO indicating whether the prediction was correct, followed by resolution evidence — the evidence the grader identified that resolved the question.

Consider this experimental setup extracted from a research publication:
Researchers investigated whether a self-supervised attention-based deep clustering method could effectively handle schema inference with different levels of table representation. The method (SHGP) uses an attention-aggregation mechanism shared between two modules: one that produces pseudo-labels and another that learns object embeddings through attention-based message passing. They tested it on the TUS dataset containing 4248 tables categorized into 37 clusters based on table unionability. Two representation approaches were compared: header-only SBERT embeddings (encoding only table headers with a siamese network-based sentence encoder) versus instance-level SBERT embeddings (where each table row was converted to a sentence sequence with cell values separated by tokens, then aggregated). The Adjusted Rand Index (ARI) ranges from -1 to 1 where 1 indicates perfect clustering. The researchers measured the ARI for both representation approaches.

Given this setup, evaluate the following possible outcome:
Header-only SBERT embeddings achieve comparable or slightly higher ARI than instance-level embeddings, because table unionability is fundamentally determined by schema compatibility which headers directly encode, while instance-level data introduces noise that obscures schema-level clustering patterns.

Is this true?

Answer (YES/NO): NO